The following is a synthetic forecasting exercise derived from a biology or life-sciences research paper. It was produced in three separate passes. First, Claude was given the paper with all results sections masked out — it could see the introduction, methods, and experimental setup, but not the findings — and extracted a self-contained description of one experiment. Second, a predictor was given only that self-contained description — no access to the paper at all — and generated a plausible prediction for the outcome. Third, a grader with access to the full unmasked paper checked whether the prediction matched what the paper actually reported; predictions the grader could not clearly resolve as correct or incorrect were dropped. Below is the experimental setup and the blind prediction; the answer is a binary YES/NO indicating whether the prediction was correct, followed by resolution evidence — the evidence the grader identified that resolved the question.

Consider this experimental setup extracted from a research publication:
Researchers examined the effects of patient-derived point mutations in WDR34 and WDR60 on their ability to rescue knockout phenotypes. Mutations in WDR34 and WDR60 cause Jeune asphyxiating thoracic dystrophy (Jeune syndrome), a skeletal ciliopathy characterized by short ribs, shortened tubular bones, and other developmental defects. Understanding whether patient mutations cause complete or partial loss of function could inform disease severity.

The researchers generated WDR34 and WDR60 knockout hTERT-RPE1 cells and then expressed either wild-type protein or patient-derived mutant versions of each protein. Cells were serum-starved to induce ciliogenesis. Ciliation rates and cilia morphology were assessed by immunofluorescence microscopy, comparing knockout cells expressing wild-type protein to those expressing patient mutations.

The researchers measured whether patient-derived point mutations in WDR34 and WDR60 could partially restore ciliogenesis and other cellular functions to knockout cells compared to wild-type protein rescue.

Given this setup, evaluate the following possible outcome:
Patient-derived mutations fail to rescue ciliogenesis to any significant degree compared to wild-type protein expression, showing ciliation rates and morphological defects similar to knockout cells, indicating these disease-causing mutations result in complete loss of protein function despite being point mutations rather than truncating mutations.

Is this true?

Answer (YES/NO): NO